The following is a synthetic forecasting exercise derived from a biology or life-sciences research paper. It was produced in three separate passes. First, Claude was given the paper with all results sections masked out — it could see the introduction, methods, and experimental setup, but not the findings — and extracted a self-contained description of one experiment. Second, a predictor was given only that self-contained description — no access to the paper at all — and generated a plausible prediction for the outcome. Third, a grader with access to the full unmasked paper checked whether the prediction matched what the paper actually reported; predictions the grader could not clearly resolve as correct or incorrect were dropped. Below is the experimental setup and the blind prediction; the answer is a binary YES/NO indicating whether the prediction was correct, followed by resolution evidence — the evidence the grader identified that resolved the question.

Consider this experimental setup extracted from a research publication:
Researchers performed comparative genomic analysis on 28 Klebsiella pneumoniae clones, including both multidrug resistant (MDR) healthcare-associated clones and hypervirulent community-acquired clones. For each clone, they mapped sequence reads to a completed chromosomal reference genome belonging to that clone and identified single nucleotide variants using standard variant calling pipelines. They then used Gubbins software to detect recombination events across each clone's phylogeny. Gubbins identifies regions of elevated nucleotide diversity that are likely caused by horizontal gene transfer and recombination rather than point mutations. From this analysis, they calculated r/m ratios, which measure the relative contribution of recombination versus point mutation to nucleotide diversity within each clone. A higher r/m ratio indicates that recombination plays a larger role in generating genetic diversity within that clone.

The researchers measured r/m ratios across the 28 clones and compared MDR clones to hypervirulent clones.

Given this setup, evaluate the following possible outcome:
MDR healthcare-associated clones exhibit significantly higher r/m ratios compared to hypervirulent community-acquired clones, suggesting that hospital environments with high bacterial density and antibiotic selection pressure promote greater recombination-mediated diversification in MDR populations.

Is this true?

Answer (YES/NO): YES